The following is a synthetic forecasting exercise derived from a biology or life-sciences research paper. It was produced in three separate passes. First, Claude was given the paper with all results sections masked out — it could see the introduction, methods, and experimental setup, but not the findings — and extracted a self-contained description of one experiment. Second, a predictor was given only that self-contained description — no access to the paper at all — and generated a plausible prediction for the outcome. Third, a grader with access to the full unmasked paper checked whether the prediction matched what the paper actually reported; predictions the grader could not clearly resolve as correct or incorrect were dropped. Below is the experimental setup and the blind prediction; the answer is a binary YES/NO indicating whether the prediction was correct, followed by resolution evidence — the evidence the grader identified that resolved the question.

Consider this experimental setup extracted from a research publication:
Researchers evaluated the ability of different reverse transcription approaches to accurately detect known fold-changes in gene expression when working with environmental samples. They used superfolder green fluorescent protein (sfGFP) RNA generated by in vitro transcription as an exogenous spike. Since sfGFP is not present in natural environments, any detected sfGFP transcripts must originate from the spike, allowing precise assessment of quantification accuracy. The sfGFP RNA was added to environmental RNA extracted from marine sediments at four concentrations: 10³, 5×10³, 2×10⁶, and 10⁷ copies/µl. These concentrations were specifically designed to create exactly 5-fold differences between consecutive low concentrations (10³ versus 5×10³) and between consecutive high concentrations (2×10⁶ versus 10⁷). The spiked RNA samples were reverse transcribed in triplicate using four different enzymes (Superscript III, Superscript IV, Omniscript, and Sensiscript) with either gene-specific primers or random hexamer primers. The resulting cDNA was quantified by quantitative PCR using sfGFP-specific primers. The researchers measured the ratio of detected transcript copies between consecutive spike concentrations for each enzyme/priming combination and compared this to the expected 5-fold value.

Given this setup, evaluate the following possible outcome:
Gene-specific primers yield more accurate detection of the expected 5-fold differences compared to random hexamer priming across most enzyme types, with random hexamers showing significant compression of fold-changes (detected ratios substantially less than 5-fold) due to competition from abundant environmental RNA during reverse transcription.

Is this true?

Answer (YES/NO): NO